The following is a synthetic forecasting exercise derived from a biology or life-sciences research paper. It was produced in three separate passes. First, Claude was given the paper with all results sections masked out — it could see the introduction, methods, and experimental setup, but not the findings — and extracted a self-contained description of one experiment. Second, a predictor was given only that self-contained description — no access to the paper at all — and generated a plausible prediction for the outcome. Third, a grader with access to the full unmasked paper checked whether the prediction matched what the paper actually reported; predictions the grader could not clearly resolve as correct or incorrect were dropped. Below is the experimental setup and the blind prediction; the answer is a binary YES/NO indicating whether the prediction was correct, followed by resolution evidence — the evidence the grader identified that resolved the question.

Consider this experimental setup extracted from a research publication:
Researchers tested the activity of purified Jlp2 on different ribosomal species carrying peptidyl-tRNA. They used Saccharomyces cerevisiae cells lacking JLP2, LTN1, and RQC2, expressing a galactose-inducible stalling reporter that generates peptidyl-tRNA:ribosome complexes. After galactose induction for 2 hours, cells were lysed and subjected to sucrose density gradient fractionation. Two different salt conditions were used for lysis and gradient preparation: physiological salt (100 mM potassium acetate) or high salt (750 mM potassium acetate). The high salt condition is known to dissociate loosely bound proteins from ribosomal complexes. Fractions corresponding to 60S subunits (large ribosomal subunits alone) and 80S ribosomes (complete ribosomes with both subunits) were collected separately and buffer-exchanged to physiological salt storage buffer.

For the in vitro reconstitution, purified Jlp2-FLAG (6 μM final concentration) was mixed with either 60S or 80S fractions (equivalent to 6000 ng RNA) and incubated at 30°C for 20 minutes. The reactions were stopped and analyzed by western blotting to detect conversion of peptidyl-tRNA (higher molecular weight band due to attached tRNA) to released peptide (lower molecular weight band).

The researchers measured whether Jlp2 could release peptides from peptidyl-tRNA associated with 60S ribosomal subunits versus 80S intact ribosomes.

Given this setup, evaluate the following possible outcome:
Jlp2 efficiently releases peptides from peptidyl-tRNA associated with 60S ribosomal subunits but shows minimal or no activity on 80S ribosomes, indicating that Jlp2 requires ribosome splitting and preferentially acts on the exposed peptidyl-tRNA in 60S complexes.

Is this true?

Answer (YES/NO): NO